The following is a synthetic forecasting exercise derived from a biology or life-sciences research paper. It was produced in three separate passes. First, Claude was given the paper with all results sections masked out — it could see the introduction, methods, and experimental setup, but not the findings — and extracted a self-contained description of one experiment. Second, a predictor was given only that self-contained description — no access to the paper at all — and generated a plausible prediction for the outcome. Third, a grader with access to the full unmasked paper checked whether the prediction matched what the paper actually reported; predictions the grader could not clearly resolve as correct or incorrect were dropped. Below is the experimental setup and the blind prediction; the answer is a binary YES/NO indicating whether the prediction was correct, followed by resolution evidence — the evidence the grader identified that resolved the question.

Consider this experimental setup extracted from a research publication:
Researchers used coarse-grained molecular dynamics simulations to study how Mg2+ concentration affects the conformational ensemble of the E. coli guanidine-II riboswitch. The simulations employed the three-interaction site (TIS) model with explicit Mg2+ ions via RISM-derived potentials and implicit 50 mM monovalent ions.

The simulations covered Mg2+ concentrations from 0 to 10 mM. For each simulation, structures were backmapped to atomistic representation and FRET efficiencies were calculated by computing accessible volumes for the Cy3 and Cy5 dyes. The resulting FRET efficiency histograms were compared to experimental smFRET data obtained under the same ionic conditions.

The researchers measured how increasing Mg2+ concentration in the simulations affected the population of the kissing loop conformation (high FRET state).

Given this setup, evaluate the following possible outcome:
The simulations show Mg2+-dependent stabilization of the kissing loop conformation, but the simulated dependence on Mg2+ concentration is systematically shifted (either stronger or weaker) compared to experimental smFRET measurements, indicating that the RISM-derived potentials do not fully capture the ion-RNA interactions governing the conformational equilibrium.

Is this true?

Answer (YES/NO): NO